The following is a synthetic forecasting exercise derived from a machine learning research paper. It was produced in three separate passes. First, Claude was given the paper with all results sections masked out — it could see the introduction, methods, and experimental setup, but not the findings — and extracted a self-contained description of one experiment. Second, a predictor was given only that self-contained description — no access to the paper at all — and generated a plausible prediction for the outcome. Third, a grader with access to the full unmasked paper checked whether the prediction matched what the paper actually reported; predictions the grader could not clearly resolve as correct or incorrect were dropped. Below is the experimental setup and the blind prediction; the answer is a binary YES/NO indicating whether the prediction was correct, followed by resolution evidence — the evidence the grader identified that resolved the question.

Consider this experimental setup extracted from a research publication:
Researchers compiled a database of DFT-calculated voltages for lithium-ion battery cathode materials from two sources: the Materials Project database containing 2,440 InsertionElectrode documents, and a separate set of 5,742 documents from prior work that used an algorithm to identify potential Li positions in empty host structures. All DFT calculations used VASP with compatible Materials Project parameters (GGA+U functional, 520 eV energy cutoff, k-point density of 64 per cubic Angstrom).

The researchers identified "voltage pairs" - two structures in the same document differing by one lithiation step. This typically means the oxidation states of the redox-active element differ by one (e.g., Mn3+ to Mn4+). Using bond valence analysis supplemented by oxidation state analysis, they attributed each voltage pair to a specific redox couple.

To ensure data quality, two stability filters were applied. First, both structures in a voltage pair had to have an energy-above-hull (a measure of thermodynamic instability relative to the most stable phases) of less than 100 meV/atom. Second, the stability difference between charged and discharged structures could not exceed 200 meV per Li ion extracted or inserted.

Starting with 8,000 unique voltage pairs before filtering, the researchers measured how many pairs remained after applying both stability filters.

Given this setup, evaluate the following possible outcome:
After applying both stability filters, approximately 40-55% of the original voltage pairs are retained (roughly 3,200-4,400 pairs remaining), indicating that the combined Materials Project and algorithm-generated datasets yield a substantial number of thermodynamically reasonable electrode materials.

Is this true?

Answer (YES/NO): NO